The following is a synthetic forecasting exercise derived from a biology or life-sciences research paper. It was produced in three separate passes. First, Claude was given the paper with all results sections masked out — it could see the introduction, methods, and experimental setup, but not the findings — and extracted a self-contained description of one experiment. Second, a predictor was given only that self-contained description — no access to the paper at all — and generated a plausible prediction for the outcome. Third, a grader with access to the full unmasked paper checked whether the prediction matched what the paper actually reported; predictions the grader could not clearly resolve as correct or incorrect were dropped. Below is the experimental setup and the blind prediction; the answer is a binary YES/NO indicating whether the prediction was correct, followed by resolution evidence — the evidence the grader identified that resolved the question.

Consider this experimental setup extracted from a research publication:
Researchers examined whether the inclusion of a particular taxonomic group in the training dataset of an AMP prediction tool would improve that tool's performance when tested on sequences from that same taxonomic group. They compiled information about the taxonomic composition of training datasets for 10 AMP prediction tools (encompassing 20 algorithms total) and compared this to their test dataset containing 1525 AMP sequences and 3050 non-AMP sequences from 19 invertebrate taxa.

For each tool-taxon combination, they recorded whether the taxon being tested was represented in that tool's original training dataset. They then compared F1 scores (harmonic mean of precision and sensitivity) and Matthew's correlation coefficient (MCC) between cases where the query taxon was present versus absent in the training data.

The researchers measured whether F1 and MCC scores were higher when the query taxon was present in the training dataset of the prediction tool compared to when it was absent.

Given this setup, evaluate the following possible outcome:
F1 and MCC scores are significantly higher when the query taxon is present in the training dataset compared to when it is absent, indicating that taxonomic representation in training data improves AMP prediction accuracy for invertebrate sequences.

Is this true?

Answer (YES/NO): NO